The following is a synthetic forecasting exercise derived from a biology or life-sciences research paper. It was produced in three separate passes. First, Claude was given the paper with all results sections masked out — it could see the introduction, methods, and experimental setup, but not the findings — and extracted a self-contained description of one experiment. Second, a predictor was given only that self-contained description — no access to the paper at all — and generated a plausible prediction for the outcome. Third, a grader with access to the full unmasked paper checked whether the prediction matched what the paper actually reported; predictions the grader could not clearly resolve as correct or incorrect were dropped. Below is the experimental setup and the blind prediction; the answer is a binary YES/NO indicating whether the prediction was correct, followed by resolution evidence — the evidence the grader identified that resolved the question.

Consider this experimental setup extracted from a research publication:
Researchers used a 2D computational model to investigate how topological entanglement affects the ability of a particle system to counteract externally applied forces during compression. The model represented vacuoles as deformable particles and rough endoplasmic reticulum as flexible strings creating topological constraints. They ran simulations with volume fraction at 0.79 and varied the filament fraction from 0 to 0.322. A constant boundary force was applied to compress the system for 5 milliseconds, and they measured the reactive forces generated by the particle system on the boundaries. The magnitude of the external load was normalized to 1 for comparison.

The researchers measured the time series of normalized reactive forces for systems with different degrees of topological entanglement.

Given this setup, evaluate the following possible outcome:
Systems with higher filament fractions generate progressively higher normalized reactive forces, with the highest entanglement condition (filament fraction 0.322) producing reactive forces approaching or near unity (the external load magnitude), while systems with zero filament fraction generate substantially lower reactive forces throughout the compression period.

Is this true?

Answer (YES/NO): YES